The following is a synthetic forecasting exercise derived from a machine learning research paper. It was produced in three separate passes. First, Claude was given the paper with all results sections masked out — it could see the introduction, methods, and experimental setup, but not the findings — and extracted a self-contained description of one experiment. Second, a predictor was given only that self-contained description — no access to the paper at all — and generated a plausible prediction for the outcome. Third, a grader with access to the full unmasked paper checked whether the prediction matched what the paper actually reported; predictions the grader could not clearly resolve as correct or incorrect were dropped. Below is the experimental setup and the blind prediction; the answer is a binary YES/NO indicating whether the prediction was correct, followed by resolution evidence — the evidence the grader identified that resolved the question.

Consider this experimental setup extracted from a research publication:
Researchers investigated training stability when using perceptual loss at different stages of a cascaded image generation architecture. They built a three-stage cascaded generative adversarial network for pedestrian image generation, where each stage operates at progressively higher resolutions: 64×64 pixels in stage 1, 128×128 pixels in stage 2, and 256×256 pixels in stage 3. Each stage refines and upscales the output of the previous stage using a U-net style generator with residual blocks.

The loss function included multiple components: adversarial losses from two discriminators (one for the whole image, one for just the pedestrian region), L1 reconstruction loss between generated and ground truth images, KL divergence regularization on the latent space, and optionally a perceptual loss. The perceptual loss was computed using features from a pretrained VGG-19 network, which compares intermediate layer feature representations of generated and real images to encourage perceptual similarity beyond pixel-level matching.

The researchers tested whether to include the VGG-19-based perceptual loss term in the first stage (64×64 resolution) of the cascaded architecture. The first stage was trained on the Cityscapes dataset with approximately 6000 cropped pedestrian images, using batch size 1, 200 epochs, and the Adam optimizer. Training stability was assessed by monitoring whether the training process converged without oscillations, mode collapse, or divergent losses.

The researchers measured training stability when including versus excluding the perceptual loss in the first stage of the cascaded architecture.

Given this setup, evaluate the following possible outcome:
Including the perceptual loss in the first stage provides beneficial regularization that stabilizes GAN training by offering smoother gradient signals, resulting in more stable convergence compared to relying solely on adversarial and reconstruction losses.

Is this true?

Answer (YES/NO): NO